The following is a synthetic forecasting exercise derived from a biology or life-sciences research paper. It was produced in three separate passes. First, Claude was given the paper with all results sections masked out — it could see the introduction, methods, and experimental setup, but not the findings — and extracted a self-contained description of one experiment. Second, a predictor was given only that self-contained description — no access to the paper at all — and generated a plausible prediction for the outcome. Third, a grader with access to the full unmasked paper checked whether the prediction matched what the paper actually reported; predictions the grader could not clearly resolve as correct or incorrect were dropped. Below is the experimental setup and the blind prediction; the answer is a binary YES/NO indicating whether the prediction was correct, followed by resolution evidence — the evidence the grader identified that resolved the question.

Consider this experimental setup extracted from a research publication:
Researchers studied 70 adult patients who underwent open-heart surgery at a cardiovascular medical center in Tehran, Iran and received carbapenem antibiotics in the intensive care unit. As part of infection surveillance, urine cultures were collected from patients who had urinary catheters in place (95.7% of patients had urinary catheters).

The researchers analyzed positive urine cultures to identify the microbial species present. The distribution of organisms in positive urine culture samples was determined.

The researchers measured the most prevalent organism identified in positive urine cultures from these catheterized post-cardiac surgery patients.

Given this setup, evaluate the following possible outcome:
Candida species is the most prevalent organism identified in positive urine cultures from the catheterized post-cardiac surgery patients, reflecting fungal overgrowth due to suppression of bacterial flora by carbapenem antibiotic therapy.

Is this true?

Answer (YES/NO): YES